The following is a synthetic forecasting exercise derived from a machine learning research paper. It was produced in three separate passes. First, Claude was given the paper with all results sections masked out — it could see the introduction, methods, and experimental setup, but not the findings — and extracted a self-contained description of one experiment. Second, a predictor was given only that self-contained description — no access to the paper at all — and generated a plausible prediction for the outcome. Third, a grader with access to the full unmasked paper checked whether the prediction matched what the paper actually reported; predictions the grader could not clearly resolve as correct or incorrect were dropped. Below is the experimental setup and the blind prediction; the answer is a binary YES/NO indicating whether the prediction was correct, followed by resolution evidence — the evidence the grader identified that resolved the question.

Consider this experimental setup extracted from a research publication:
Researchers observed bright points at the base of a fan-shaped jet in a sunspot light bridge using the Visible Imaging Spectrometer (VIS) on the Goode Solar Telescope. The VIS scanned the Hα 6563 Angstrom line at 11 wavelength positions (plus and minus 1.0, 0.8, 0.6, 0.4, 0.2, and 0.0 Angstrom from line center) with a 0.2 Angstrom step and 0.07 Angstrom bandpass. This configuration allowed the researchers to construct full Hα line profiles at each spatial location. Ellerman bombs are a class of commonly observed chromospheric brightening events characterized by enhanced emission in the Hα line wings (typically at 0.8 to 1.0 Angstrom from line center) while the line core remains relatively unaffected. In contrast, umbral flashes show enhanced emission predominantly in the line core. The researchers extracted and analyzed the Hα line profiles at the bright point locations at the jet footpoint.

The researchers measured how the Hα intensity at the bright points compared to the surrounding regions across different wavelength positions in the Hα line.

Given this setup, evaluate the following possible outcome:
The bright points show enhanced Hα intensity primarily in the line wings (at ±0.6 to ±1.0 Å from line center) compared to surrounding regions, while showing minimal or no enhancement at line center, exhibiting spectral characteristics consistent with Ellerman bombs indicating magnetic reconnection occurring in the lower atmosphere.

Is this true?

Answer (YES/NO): YES